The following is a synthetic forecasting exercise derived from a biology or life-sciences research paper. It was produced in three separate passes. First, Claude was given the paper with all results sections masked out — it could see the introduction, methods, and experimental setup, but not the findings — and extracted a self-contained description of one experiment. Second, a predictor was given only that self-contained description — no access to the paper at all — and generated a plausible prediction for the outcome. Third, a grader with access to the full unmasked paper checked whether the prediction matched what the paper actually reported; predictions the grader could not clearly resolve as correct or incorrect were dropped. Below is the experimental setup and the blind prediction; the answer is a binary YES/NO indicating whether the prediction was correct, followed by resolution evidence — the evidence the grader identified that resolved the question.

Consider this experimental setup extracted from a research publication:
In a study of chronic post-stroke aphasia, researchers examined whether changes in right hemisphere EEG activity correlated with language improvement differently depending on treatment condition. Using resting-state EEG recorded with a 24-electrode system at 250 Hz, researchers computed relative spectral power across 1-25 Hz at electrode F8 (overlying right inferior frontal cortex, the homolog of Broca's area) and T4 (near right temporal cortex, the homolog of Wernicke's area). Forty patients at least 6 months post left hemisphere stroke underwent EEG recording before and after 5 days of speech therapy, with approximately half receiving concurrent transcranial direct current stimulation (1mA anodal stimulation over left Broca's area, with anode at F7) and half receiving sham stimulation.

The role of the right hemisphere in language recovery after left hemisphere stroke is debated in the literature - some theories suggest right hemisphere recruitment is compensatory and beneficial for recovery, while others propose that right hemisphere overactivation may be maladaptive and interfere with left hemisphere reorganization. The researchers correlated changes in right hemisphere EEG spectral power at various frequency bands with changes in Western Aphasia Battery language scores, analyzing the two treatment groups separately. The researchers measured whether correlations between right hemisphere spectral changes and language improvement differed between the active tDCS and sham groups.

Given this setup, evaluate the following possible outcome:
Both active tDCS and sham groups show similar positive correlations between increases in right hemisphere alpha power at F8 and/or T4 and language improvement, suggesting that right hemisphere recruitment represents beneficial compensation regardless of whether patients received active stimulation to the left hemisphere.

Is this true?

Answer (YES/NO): NO